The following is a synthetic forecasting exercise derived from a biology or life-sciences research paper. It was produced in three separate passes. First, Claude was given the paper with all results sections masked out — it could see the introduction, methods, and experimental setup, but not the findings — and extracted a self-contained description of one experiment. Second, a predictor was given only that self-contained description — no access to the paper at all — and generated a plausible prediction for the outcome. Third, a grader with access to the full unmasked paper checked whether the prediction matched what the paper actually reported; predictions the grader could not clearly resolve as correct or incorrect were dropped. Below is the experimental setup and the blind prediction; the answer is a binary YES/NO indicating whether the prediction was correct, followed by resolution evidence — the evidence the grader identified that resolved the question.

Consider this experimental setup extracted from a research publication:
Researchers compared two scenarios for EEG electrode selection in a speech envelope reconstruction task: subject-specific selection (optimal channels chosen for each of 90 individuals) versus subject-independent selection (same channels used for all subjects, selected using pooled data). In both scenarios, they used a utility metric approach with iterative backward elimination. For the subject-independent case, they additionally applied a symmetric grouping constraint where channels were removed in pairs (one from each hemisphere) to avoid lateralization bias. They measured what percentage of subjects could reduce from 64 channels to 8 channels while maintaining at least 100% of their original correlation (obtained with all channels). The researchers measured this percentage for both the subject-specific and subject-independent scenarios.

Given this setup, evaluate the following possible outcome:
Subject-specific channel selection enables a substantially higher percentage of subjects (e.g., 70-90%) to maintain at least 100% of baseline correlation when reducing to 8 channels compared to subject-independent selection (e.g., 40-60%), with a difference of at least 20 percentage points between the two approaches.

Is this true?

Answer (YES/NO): NO